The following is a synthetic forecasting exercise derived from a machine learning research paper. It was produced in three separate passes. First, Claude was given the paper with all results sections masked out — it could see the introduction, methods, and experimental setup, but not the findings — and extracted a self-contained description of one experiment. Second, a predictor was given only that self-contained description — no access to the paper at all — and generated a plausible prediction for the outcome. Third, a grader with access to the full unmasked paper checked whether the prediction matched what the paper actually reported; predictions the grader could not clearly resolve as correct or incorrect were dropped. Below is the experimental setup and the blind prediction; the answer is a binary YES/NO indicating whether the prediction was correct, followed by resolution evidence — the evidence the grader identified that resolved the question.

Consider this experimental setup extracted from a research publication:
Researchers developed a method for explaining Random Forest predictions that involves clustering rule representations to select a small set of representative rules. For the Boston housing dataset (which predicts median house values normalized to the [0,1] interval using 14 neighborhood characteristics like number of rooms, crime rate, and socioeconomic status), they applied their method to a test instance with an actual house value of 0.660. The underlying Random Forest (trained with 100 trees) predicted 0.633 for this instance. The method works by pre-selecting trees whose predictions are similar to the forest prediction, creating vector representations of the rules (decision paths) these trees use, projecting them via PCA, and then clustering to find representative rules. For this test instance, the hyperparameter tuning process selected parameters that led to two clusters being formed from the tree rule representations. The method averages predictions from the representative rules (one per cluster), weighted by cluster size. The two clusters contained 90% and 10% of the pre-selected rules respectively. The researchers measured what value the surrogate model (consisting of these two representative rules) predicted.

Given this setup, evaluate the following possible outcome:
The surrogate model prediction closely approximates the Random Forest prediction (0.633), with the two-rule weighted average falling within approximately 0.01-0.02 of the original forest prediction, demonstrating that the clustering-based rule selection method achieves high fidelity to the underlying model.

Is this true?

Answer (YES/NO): YES